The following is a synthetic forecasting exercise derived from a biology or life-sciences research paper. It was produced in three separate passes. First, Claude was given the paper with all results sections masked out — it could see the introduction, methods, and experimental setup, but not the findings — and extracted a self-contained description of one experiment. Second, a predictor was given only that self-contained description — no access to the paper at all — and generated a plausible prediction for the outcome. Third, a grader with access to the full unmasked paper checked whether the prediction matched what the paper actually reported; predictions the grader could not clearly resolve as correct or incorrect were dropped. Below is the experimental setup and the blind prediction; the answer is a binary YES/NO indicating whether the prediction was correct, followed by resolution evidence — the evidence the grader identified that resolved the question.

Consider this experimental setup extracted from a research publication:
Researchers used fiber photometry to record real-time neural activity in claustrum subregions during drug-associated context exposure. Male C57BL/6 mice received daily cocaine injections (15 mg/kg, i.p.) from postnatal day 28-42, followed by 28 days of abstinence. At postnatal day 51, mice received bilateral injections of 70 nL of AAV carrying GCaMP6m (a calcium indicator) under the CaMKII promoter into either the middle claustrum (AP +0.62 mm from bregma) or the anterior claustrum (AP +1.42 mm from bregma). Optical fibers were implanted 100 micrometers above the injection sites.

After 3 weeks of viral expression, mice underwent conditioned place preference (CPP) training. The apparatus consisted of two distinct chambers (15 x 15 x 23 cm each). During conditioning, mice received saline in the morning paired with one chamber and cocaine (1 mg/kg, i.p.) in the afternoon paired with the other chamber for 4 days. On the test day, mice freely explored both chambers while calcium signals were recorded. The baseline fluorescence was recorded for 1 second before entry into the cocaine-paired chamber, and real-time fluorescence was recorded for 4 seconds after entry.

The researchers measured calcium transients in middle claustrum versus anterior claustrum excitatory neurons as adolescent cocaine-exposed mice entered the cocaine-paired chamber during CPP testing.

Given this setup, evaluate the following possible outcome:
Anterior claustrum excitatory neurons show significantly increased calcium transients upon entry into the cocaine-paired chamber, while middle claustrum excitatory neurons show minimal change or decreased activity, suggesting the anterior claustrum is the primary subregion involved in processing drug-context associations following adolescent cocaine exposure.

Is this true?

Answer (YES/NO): YES